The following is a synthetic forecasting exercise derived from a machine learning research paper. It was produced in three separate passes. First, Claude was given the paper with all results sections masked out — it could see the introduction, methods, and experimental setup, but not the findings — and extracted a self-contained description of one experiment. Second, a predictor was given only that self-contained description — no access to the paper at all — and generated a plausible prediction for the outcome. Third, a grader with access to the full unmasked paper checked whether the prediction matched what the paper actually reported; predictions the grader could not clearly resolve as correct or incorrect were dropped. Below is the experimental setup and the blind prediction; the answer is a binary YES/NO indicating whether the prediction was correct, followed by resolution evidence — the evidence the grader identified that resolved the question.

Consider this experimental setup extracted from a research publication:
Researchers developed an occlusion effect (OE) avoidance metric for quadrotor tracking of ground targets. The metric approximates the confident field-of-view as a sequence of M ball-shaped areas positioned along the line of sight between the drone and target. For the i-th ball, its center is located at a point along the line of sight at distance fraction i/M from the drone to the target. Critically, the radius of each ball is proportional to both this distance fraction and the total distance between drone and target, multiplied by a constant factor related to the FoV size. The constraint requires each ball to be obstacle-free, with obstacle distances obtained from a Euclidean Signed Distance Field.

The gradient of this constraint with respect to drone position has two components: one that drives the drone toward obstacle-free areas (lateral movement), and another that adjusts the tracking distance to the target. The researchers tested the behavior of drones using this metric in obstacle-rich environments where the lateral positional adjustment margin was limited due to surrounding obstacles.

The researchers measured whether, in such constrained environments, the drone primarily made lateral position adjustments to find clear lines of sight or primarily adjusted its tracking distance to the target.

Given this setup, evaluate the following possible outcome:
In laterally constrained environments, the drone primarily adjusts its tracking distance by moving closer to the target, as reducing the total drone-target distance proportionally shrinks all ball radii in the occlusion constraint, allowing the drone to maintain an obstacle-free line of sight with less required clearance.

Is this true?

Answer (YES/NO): YES